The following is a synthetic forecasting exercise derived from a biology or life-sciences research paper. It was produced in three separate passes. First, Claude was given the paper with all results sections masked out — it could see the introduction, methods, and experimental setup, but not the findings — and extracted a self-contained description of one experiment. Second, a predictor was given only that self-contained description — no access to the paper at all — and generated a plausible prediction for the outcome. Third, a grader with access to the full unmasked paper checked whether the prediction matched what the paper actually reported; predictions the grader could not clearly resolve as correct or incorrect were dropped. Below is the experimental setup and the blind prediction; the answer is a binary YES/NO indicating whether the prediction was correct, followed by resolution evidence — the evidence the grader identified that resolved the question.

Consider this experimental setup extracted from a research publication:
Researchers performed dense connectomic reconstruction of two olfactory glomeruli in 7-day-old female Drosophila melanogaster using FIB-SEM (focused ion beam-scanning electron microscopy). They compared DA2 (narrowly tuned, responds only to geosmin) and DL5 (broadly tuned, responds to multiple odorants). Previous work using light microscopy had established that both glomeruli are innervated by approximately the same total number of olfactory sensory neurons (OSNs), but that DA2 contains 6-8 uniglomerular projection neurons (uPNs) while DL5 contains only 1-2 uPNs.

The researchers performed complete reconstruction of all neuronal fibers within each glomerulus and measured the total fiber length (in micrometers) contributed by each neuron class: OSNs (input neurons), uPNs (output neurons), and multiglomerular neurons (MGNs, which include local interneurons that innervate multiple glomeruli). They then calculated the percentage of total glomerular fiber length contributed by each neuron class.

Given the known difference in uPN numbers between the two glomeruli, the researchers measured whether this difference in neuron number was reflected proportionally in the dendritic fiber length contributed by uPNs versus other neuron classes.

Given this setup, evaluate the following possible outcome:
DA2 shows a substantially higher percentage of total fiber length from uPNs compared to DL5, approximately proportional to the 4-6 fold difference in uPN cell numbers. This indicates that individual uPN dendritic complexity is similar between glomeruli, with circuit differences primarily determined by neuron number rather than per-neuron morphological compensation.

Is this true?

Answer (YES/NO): NO